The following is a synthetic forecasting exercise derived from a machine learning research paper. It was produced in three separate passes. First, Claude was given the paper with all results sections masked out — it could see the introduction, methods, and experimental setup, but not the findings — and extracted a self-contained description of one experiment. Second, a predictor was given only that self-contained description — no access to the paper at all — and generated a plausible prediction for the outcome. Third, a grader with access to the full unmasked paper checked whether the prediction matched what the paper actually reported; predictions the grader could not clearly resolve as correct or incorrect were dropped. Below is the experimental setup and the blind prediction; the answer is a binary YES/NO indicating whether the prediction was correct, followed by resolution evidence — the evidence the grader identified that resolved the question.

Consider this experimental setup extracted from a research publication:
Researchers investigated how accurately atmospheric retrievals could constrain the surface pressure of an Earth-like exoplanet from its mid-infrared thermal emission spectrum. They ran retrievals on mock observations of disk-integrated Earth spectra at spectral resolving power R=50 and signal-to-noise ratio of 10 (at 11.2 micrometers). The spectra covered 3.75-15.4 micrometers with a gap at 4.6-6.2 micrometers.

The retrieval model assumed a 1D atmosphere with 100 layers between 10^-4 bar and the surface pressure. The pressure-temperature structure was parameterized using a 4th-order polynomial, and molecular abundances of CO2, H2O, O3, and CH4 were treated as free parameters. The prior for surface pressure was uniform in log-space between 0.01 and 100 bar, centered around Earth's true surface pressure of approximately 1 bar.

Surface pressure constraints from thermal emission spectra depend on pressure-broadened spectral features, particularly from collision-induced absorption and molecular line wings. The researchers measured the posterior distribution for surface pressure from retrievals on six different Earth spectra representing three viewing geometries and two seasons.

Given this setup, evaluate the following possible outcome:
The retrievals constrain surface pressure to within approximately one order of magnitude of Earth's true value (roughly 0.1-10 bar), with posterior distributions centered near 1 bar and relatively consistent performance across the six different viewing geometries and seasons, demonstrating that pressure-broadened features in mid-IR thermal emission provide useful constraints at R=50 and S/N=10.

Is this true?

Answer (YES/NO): NO